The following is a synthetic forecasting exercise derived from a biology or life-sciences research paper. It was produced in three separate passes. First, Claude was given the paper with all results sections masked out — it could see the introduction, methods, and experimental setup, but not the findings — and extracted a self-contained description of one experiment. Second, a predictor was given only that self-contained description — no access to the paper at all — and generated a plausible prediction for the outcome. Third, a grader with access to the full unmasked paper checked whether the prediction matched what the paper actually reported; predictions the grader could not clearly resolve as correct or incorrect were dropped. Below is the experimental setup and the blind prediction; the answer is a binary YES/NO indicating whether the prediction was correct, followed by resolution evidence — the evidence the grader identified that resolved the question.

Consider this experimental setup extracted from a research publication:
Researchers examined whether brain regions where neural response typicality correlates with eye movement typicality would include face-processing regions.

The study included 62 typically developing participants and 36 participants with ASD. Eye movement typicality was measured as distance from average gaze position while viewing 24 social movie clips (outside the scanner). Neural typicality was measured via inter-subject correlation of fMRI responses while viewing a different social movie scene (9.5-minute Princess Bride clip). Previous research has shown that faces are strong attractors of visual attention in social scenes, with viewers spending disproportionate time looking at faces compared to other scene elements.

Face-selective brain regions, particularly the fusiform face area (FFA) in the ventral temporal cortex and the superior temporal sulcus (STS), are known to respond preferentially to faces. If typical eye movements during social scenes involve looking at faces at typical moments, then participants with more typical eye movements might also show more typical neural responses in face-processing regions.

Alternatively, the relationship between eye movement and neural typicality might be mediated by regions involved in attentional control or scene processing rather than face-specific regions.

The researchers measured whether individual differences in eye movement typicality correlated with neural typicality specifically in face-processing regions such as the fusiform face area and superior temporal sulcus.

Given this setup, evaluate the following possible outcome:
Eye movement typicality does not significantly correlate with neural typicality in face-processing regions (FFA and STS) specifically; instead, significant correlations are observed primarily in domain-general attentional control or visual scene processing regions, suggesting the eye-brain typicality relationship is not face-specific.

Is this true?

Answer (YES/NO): NO